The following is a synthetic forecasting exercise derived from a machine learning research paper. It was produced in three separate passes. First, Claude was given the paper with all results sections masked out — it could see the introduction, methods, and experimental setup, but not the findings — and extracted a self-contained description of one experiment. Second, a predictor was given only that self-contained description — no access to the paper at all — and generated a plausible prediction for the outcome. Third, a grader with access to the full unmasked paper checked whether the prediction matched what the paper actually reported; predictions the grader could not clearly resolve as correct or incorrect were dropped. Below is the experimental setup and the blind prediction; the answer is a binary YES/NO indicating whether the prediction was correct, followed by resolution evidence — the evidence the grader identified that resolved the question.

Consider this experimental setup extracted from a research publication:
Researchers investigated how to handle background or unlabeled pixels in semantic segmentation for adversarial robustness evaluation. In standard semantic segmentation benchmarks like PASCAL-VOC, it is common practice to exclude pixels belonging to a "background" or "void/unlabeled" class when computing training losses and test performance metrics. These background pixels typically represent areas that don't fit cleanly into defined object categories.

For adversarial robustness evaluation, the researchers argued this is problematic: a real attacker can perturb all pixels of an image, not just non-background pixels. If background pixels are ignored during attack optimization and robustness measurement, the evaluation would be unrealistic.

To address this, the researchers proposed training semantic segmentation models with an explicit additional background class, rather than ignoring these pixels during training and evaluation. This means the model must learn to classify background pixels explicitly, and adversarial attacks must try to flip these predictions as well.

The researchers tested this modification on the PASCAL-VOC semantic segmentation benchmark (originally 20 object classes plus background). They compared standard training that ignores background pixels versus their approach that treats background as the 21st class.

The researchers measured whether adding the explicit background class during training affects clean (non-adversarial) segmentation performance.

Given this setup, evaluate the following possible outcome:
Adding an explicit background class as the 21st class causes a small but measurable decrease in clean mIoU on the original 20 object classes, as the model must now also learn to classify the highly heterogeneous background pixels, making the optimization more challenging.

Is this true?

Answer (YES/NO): NO